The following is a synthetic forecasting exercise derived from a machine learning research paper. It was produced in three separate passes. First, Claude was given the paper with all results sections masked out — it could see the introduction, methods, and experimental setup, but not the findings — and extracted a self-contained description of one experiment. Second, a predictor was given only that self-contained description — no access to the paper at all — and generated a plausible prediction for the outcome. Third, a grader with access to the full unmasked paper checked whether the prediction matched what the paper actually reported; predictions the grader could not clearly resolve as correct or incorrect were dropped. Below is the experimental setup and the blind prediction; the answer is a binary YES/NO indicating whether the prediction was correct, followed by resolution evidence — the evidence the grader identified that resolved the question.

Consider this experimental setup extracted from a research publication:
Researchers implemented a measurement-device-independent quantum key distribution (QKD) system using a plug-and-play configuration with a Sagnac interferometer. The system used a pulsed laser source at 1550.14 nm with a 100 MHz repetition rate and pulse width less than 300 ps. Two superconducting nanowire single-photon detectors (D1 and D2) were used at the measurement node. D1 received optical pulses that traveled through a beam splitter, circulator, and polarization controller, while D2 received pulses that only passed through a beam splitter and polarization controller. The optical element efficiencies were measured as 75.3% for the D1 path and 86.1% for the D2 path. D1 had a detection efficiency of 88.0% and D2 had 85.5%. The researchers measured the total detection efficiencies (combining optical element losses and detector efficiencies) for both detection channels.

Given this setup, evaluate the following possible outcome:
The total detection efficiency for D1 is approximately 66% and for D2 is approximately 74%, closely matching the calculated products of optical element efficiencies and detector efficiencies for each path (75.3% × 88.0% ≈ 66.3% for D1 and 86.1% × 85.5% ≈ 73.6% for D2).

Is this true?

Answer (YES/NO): YES